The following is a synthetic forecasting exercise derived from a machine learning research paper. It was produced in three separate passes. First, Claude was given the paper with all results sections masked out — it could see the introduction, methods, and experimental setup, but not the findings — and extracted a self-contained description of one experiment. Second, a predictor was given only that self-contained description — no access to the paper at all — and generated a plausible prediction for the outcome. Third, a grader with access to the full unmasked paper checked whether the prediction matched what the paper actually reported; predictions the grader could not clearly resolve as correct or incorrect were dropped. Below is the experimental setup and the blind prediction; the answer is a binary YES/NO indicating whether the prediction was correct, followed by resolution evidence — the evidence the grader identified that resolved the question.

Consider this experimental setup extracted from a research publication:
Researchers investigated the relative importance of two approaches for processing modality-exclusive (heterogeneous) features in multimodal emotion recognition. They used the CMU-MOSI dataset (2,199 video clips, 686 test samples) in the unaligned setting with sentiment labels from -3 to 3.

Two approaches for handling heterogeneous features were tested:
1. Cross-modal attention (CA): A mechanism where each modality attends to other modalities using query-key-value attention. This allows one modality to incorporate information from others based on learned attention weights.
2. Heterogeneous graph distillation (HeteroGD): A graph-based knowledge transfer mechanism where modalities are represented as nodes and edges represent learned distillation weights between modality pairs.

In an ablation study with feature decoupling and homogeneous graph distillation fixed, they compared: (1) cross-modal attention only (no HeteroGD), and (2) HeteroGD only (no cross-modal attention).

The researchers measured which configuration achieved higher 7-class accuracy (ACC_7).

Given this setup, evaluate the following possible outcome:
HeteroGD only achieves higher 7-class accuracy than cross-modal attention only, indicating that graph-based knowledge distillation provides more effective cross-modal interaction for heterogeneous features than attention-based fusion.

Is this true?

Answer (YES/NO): NO